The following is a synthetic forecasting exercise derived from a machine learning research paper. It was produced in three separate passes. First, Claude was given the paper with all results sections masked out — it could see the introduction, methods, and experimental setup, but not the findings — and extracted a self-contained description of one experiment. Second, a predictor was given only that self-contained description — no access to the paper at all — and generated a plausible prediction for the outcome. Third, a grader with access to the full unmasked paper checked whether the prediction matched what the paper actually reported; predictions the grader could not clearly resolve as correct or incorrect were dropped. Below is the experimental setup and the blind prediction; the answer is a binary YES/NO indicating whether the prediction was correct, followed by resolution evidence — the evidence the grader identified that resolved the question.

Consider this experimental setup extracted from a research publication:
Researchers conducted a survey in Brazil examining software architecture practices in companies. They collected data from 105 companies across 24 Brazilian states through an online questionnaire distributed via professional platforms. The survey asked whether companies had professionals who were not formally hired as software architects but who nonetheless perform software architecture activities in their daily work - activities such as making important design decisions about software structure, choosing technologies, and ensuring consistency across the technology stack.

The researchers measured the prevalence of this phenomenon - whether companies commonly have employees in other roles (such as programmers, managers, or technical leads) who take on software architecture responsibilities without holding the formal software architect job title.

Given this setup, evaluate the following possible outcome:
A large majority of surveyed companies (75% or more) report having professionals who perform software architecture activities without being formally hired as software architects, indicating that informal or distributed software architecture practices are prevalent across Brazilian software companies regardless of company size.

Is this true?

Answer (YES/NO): NO